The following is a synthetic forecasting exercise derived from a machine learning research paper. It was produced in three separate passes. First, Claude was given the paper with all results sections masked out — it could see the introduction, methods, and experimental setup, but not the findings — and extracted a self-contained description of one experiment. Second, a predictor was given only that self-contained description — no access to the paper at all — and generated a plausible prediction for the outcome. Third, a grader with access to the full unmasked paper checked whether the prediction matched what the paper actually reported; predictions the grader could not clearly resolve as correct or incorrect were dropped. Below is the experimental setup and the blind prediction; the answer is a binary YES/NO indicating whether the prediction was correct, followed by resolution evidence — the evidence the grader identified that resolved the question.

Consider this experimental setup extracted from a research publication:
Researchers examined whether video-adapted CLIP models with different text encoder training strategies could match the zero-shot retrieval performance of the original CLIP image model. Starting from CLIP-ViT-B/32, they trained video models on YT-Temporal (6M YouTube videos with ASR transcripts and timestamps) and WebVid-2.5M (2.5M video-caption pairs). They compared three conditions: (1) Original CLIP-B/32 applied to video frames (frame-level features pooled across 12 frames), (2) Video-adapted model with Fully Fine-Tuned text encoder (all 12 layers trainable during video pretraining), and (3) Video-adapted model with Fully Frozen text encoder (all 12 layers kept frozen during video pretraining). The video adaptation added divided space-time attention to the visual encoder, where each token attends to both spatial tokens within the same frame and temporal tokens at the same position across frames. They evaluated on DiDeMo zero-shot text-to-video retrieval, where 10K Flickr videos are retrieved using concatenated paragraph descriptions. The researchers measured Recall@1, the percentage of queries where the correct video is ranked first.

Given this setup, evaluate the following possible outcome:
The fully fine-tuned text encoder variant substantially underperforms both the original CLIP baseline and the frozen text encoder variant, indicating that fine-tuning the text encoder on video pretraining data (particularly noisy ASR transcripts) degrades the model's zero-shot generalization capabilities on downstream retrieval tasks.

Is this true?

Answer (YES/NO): NO